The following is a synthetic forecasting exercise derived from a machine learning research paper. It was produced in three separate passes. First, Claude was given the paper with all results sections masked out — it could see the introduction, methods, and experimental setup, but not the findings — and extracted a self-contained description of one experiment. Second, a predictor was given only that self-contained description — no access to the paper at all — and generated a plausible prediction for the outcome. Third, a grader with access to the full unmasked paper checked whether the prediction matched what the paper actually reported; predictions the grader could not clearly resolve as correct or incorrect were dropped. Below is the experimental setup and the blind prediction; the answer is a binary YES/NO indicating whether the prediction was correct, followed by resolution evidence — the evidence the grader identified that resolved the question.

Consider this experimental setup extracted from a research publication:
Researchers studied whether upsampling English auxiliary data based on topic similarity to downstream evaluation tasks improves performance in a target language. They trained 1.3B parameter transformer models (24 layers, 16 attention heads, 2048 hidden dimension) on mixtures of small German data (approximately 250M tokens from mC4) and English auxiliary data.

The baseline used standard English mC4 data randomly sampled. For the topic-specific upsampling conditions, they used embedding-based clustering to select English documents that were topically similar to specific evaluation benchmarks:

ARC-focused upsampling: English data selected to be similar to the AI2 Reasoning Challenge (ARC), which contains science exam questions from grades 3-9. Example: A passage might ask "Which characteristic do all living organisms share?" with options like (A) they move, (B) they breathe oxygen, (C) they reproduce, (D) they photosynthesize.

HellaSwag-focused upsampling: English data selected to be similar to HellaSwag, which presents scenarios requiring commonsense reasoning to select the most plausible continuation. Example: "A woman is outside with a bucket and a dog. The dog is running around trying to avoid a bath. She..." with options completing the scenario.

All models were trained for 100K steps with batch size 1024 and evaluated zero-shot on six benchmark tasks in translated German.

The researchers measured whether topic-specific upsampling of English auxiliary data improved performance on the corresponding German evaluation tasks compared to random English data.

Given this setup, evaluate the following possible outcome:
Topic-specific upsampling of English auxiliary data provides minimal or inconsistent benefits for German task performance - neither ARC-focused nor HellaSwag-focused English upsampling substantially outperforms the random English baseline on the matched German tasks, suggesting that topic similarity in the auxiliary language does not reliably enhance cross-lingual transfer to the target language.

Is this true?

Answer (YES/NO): NO